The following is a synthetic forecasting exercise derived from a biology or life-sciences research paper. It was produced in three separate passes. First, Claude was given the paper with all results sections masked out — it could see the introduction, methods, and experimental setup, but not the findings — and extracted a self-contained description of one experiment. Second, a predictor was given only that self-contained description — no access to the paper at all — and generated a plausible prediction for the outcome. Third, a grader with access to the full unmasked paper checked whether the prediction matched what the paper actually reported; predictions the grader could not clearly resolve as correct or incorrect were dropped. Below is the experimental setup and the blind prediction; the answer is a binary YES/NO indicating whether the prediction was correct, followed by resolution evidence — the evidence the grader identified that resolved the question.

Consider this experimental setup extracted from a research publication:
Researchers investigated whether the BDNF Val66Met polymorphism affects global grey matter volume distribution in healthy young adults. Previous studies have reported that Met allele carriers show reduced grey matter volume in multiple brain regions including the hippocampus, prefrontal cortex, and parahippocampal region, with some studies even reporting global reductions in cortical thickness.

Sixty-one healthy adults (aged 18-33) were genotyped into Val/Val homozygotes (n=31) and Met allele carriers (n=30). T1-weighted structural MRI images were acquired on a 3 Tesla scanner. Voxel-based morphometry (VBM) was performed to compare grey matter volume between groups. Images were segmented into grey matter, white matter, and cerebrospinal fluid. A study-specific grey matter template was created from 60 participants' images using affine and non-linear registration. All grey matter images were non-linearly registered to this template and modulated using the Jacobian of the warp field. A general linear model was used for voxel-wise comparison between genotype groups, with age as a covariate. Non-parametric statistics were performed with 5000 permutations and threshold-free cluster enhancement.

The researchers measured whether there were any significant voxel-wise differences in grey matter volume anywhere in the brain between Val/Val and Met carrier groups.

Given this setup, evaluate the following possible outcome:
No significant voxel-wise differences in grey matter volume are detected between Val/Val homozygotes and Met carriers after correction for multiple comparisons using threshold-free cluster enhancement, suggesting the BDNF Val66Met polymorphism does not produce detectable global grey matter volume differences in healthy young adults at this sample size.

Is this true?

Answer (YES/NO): YES